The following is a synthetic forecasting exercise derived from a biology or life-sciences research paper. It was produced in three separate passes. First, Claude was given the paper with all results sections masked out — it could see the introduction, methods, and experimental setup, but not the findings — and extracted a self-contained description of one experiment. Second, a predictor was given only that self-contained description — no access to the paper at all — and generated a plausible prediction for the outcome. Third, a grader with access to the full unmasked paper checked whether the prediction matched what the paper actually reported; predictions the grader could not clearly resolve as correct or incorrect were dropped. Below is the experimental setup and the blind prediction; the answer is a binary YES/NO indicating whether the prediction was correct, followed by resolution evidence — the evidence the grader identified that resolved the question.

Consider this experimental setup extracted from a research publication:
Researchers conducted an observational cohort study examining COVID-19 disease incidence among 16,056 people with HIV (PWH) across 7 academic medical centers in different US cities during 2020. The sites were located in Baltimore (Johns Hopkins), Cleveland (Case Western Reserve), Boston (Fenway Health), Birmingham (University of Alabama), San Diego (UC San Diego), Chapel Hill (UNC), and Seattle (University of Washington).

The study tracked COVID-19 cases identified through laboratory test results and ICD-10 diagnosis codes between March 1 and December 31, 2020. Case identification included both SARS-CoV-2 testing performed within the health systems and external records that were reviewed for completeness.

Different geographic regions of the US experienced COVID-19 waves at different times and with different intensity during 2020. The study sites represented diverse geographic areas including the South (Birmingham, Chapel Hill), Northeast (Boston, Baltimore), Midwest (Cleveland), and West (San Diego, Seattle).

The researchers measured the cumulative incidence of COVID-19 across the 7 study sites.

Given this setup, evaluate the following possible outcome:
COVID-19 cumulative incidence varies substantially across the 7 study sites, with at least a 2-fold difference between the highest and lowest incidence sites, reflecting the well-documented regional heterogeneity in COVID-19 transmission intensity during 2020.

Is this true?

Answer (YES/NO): YES